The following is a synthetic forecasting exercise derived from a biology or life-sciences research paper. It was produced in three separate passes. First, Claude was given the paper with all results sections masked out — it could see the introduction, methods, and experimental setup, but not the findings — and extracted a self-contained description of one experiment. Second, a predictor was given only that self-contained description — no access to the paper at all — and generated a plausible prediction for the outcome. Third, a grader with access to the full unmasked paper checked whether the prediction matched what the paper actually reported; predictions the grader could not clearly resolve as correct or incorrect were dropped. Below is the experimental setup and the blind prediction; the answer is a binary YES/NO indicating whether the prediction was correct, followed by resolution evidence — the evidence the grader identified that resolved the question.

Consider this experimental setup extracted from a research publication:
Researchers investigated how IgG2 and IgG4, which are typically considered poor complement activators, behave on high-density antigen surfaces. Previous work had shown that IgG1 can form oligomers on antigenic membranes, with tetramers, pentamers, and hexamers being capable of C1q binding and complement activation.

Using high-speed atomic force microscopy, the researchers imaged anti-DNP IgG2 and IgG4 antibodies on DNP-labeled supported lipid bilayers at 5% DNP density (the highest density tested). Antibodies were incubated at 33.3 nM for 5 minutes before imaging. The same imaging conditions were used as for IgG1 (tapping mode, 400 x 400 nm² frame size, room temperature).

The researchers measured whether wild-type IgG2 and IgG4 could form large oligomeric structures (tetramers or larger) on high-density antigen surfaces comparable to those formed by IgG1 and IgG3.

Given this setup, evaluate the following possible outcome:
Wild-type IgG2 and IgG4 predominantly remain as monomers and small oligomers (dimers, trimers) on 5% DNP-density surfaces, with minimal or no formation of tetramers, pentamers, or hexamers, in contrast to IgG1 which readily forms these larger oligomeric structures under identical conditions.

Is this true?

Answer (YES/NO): NO